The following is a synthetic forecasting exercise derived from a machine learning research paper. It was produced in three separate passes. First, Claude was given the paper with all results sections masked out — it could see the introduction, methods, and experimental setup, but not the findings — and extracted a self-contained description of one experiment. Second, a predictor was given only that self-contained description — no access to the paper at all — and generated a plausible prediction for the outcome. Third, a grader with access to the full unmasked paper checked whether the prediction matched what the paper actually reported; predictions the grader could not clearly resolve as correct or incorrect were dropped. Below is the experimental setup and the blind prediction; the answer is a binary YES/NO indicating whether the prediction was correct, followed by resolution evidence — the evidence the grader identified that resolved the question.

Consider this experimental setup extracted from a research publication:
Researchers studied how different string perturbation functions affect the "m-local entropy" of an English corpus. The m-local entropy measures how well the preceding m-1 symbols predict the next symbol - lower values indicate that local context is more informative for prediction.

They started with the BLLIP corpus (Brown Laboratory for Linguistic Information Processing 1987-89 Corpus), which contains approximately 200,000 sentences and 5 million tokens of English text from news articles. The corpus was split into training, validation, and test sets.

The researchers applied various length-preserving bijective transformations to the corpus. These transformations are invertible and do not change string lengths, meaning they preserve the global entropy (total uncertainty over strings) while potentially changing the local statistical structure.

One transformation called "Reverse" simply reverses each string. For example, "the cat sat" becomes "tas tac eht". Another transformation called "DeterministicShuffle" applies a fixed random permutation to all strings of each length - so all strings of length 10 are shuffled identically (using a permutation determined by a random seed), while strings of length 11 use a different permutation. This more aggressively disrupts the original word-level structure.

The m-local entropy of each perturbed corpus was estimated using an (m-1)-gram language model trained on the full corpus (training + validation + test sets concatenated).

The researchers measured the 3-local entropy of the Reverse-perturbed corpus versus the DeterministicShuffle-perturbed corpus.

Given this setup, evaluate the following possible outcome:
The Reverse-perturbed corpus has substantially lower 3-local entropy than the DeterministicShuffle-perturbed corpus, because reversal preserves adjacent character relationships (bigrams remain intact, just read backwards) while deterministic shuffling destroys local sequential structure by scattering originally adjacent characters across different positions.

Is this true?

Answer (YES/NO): YES